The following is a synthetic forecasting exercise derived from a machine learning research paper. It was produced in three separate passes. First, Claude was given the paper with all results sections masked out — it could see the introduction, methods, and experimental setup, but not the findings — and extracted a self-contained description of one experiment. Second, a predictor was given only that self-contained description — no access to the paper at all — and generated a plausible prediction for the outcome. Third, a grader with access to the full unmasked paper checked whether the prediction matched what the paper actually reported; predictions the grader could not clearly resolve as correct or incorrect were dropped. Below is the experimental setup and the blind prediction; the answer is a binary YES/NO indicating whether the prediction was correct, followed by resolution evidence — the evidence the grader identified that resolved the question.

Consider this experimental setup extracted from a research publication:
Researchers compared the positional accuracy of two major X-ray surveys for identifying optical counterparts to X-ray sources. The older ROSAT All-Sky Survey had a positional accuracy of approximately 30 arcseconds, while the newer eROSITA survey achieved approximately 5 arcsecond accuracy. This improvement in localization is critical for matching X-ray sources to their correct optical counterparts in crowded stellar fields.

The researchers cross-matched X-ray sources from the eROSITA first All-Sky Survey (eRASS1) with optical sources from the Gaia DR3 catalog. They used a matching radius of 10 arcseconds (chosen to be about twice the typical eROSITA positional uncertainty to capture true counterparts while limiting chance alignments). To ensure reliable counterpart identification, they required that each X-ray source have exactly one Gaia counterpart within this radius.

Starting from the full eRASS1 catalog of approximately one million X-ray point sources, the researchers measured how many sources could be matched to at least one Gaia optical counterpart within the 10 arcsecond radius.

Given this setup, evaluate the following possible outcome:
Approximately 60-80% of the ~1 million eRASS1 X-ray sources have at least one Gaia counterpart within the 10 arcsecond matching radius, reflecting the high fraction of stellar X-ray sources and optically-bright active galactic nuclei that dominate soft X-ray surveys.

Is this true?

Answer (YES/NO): NO